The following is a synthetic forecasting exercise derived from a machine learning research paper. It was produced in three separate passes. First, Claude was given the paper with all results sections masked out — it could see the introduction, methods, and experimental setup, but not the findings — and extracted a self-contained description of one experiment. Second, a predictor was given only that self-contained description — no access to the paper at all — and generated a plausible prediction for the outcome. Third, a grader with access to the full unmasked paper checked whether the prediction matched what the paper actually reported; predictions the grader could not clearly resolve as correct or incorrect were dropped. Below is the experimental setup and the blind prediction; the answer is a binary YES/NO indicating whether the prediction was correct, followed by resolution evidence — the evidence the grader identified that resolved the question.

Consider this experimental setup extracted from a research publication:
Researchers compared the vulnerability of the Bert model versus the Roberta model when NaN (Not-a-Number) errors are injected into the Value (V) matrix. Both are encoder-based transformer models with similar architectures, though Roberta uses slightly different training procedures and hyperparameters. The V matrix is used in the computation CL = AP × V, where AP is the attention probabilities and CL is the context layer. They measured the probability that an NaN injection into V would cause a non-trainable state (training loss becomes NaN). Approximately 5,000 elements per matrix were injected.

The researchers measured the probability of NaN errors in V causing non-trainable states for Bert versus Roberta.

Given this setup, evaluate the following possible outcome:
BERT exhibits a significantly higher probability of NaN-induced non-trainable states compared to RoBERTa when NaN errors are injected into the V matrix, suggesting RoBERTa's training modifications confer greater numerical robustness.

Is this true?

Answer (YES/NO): NO